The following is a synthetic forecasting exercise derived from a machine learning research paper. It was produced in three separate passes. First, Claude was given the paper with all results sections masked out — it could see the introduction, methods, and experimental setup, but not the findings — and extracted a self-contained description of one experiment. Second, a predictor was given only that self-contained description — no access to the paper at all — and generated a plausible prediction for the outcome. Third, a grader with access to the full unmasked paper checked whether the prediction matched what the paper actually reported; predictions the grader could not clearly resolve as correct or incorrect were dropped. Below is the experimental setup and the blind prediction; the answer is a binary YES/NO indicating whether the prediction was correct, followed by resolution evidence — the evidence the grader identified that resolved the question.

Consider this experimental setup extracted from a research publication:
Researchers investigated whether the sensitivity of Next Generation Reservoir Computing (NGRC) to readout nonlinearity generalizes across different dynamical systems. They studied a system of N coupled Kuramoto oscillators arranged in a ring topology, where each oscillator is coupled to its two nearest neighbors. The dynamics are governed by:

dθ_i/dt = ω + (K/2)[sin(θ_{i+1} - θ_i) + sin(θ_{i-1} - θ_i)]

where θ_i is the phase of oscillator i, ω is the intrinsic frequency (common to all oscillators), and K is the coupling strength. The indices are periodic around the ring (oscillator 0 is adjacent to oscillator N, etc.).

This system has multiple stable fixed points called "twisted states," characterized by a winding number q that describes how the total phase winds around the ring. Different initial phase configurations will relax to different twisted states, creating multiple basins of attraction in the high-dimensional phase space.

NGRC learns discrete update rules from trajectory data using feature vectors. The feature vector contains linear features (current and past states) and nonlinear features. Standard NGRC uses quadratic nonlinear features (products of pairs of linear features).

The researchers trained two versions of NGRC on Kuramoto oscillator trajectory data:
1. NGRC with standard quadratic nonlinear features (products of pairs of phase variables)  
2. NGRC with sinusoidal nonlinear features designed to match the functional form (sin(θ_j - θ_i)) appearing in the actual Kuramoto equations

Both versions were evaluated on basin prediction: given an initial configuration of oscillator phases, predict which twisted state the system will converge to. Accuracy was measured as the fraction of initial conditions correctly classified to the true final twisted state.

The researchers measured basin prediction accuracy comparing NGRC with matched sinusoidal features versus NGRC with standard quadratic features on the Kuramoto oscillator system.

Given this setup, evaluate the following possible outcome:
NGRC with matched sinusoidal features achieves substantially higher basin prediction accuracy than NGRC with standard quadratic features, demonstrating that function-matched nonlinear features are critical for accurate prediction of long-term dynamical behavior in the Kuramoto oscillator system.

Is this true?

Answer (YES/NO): YES